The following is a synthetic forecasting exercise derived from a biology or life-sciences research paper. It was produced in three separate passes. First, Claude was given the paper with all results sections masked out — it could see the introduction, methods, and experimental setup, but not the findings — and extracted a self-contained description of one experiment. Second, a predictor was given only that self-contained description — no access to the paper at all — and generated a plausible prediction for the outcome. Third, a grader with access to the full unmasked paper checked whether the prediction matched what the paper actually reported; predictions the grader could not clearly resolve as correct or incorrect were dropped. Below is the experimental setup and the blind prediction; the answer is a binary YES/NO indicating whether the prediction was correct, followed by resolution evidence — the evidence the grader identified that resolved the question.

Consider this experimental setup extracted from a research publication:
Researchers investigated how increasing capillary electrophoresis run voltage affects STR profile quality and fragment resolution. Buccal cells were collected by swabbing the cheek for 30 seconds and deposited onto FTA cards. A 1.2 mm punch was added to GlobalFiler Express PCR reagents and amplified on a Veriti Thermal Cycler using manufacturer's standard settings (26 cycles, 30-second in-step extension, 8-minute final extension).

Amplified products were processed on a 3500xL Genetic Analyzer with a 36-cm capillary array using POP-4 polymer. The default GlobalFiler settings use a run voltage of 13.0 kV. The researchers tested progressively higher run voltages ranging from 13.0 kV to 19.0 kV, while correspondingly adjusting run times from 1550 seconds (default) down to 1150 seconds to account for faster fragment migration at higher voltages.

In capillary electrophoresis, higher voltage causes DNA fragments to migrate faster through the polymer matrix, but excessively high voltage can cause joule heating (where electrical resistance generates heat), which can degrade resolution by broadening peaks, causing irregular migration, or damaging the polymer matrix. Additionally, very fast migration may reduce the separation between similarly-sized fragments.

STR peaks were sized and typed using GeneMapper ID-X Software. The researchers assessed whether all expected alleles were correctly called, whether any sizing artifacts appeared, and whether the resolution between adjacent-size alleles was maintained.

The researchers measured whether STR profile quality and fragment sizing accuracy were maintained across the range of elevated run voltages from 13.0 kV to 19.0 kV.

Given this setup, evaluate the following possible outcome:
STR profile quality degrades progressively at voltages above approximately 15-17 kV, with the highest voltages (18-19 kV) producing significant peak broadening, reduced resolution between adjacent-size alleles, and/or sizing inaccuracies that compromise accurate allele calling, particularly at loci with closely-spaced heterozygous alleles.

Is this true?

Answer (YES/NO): NO